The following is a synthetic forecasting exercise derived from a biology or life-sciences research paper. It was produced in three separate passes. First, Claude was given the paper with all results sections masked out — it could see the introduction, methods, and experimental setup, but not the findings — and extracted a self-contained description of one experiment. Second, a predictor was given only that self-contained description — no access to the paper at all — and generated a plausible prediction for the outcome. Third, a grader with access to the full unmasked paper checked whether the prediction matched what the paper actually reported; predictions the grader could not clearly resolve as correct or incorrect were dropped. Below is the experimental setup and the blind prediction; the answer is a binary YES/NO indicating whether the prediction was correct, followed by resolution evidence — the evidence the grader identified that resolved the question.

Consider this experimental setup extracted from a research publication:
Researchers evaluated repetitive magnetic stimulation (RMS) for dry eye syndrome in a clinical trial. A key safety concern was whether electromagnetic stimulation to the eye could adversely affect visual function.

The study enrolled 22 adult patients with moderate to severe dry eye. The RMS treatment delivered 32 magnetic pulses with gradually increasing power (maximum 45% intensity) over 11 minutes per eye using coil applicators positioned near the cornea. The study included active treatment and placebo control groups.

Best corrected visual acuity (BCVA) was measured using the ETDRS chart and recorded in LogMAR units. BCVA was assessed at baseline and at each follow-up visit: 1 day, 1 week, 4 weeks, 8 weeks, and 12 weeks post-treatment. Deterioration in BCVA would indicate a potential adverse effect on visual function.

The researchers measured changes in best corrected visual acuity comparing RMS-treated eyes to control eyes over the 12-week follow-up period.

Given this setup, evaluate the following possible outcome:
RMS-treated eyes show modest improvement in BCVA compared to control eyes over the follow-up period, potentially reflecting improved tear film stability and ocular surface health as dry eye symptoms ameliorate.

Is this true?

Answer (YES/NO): NO